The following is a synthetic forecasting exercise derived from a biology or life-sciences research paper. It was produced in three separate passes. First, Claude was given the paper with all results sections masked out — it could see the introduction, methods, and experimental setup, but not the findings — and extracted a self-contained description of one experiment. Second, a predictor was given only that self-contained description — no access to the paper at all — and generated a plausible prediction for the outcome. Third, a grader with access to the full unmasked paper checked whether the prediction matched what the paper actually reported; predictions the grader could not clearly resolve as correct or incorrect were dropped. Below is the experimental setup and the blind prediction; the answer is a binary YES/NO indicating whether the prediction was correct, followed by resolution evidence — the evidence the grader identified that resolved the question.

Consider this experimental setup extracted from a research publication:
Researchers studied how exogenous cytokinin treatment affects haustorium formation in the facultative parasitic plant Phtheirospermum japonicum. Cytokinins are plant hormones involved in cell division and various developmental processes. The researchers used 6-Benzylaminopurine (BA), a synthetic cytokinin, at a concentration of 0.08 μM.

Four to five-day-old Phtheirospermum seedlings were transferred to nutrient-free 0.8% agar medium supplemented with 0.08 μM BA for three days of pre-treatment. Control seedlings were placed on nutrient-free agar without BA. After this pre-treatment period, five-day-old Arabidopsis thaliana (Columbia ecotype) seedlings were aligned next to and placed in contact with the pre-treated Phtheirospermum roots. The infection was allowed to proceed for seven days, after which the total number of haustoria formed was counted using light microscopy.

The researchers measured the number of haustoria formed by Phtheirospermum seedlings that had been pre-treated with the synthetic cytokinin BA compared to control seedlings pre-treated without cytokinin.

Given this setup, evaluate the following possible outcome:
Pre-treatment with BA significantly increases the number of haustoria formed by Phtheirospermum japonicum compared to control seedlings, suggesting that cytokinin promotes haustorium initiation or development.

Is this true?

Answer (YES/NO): NO